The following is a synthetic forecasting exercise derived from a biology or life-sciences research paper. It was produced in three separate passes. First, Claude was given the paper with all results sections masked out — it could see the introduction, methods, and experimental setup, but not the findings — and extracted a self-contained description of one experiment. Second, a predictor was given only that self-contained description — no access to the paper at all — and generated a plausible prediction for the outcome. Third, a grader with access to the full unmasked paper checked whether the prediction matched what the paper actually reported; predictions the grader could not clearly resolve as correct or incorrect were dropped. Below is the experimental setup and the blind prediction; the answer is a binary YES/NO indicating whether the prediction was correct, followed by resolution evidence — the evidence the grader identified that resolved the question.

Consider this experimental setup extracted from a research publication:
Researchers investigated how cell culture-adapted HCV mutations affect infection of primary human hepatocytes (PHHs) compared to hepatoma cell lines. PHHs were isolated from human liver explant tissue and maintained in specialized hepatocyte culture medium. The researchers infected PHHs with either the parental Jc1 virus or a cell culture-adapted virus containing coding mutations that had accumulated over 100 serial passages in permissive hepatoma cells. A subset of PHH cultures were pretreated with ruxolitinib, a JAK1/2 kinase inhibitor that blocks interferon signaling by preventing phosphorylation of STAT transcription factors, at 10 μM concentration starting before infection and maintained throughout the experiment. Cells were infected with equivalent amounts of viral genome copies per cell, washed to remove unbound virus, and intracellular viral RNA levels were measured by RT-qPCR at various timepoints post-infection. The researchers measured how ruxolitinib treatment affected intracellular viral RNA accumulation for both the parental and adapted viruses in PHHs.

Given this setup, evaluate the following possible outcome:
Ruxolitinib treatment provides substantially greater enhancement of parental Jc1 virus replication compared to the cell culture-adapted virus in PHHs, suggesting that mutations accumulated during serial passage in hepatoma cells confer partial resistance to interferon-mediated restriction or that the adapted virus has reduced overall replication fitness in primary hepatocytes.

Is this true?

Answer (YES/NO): NO